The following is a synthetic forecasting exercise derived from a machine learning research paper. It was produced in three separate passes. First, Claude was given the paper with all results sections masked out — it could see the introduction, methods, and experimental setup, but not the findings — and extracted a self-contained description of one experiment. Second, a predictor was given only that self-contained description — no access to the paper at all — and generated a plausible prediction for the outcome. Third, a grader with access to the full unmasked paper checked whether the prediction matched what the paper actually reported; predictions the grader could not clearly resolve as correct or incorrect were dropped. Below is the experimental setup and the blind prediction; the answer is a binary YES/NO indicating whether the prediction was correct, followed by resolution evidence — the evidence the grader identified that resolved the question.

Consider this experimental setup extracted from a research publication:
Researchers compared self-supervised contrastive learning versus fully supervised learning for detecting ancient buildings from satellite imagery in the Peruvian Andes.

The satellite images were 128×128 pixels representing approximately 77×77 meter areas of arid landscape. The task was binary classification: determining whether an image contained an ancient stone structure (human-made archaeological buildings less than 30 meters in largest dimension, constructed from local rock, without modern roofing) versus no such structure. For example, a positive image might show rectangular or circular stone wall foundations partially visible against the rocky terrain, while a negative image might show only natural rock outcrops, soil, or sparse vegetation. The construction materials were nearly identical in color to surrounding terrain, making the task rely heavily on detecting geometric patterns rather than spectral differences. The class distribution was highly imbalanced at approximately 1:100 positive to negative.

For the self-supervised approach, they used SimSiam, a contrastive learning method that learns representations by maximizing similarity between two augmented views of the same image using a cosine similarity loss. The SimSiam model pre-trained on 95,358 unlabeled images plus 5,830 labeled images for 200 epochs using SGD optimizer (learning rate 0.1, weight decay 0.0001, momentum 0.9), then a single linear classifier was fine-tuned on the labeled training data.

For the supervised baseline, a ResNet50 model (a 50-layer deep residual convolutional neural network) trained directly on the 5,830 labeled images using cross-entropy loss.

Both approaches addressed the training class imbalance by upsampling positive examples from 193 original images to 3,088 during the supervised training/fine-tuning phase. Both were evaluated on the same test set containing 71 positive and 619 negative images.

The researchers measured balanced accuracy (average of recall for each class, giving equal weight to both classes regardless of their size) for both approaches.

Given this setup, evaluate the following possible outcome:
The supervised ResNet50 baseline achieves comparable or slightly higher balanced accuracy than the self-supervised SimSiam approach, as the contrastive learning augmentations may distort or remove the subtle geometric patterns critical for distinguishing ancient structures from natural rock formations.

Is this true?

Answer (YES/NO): NO